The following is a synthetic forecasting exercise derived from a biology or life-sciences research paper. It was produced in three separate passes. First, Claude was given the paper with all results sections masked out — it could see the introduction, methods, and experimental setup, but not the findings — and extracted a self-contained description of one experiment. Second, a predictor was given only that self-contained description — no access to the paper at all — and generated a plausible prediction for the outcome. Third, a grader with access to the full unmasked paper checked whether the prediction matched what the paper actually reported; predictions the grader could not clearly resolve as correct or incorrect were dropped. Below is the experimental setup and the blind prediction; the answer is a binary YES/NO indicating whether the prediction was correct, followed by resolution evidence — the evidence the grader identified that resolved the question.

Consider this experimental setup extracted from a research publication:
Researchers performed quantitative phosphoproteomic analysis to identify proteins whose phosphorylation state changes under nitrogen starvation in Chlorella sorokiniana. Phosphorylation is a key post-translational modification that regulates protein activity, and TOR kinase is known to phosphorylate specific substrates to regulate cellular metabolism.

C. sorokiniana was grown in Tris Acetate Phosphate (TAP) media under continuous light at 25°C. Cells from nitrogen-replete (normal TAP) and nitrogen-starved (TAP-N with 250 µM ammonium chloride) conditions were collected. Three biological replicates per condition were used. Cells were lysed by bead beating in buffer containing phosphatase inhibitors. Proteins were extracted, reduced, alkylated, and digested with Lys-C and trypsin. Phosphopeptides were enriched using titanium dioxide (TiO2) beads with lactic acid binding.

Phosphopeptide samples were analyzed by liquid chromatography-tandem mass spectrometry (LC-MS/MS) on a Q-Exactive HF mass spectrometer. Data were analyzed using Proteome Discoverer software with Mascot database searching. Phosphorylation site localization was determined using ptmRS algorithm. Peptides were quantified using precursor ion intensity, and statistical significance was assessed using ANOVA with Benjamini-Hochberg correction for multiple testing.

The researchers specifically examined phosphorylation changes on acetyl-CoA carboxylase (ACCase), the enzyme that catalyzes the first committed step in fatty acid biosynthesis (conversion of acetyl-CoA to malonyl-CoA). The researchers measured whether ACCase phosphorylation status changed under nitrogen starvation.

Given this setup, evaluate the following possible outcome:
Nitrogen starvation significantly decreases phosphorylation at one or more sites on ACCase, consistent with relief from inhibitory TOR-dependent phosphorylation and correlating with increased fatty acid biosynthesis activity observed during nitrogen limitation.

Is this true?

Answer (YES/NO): NO